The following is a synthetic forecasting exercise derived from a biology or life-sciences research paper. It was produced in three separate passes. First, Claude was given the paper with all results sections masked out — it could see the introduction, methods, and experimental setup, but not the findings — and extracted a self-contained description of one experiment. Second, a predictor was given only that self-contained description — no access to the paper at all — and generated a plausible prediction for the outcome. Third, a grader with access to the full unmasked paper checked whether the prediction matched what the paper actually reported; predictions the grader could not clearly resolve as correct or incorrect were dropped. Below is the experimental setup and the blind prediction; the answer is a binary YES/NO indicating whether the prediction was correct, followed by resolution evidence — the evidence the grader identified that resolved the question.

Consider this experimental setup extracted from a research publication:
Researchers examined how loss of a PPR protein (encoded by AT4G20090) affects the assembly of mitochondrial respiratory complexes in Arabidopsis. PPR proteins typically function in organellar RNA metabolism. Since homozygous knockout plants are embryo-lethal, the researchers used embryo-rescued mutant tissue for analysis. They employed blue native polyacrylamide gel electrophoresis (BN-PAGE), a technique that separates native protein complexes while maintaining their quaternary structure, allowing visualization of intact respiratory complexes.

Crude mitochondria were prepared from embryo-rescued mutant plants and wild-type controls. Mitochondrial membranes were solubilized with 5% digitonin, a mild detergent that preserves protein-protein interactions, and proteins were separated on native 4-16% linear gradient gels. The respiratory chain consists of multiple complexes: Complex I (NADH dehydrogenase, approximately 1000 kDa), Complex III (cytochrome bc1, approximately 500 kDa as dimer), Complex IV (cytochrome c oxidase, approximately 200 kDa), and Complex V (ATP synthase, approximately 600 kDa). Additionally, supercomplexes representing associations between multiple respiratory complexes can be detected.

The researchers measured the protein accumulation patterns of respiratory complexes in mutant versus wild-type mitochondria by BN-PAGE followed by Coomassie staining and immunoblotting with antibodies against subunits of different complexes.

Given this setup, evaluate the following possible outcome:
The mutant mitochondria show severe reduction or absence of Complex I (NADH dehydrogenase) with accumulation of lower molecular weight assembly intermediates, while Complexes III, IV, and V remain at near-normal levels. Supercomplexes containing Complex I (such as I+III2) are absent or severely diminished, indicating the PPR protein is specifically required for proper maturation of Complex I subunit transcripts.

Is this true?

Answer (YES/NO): NO